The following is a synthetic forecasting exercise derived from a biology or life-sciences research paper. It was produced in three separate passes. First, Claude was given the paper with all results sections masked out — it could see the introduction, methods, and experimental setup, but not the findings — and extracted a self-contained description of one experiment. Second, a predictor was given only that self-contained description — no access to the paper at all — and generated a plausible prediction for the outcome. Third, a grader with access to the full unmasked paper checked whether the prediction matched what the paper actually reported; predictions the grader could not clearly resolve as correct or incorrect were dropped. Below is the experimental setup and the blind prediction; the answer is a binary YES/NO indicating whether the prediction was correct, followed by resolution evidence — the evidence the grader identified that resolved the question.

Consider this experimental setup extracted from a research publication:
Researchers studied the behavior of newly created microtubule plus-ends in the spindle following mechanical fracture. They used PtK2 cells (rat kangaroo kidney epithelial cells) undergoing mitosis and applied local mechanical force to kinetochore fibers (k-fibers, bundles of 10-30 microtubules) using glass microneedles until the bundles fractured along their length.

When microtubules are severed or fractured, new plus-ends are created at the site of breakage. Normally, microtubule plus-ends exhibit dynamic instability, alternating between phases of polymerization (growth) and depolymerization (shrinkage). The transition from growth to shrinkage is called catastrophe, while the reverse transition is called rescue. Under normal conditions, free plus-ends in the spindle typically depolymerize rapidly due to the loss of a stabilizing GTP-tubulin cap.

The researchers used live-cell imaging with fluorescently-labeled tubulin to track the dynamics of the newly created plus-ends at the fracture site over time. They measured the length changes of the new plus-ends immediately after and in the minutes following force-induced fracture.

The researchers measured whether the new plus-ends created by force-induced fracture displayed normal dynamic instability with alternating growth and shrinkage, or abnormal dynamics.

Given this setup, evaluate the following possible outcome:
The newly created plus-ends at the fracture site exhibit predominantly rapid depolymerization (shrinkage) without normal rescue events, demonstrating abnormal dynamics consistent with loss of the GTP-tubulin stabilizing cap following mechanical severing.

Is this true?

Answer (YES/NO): NO